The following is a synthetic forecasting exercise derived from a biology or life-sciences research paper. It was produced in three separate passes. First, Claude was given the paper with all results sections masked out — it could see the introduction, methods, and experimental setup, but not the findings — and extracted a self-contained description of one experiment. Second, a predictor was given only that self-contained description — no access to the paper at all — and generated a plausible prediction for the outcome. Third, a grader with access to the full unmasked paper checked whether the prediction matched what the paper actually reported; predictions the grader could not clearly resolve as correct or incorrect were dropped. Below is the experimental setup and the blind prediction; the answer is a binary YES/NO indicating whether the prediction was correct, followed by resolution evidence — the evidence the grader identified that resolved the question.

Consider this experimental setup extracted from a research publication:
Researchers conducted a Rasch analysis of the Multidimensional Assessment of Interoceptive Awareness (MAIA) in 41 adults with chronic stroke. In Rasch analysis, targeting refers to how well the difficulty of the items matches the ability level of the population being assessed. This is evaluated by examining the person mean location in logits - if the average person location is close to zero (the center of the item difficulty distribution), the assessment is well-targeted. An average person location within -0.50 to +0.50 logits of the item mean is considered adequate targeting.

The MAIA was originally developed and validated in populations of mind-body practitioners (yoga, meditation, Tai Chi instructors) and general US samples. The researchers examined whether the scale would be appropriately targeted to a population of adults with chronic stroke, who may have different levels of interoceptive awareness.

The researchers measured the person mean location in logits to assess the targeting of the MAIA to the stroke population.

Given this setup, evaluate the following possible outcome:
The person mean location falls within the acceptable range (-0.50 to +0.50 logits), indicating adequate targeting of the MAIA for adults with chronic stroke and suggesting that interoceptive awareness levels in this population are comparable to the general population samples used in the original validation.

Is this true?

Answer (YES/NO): YES